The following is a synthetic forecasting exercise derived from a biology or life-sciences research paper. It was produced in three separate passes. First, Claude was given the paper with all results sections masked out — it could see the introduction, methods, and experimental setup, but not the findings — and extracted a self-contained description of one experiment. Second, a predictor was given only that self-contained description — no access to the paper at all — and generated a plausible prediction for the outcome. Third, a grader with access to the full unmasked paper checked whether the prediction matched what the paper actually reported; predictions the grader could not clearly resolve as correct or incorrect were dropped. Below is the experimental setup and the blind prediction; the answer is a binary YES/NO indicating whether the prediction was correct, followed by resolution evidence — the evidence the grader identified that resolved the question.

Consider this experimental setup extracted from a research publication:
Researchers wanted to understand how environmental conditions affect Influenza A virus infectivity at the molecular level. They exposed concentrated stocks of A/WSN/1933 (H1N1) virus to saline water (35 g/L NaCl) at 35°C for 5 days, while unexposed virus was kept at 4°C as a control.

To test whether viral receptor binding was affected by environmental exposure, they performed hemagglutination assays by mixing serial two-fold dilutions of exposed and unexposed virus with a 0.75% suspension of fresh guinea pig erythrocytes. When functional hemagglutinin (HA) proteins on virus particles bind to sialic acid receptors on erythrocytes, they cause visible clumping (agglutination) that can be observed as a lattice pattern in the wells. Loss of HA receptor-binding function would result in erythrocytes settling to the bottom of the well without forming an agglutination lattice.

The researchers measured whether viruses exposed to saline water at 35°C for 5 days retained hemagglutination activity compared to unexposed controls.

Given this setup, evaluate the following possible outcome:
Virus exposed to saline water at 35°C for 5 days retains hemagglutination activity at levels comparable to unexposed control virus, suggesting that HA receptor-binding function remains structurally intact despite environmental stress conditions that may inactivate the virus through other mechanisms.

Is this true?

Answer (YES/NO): YES